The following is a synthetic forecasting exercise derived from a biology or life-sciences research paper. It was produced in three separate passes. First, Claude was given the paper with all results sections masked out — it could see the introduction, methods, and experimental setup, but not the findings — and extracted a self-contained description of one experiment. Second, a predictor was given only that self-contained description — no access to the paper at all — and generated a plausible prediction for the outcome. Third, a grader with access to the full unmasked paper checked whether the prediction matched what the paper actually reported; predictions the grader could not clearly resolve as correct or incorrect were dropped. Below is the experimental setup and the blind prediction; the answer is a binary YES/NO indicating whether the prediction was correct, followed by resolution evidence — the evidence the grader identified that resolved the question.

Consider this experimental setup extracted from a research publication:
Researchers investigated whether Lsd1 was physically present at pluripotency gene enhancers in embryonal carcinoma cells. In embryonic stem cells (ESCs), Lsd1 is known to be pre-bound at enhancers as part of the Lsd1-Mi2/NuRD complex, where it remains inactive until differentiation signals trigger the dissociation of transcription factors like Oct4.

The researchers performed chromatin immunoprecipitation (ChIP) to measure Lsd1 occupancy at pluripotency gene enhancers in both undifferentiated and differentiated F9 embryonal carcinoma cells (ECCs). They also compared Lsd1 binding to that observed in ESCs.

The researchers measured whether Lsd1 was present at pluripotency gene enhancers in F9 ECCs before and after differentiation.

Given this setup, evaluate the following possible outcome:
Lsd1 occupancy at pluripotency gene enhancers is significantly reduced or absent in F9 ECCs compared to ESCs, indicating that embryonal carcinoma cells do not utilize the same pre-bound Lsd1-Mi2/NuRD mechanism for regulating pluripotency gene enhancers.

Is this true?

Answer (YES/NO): NO